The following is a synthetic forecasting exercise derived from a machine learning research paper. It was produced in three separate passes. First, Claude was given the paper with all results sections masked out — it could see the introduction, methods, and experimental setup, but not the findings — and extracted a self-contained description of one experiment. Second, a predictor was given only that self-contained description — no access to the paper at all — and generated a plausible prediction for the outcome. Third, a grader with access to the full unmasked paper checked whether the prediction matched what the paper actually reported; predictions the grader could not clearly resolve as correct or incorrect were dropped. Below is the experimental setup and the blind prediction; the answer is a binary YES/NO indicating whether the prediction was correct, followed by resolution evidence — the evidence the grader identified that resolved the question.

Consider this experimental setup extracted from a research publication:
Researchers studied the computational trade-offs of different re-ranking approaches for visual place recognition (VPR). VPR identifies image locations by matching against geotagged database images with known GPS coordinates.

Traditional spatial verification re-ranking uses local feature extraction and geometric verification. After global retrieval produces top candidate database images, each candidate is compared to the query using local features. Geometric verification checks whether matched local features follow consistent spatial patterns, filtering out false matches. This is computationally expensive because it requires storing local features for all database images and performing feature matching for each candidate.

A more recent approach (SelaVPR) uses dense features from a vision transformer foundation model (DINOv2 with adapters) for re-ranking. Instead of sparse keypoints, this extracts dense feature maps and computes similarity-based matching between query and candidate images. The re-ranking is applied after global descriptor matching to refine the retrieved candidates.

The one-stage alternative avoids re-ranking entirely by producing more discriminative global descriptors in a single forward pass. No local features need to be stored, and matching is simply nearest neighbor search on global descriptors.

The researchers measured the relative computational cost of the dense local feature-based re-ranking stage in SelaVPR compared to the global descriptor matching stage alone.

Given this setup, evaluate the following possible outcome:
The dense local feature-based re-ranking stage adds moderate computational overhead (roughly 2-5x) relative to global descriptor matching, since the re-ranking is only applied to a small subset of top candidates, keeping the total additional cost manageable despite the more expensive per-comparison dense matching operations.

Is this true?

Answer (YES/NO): YES